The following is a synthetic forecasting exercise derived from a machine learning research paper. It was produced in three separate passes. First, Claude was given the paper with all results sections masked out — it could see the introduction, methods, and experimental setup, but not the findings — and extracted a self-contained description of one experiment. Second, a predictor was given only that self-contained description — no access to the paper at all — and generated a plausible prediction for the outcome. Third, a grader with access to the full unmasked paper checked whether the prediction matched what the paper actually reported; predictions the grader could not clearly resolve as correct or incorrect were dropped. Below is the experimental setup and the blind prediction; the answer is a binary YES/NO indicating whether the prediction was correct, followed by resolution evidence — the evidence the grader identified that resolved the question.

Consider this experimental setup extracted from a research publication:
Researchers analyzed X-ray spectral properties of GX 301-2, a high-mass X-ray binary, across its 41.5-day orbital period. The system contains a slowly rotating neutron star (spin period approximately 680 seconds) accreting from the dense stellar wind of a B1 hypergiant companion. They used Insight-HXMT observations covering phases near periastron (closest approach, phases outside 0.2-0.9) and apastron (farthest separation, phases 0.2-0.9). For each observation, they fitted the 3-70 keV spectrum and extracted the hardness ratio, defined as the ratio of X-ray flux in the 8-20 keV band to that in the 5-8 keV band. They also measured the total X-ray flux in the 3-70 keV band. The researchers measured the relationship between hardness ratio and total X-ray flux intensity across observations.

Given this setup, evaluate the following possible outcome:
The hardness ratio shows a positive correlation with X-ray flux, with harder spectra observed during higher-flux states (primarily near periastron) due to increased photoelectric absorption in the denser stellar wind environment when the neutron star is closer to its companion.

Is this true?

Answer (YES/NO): YES